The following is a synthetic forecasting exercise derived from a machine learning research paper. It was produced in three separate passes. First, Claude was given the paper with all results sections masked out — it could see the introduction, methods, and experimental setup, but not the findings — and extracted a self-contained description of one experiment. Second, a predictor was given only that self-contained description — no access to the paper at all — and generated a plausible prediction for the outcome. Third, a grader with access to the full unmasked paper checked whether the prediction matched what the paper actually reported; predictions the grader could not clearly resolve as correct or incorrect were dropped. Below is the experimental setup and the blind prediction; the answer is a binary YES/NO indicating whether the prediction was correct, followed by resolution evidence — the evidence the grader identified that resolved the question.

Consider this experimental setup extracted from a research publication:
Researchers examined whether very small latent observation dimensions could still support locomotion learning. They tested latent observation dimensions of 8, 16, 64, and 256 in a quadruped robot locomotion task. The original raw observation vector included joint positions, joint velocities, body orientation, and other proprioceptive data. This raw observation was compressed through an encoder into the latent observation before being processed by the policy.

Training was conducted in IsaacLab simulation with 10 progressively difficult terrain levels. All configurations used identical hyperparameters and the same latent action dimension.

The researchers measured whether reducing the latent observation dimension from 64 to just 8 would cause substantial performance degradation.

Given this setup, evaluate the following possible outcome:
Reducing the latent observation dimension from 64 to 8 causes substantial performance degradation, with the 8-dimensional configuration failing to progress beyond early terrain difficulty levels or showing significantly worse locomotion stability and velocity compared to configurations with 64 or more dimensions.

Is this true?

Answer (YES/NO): NO